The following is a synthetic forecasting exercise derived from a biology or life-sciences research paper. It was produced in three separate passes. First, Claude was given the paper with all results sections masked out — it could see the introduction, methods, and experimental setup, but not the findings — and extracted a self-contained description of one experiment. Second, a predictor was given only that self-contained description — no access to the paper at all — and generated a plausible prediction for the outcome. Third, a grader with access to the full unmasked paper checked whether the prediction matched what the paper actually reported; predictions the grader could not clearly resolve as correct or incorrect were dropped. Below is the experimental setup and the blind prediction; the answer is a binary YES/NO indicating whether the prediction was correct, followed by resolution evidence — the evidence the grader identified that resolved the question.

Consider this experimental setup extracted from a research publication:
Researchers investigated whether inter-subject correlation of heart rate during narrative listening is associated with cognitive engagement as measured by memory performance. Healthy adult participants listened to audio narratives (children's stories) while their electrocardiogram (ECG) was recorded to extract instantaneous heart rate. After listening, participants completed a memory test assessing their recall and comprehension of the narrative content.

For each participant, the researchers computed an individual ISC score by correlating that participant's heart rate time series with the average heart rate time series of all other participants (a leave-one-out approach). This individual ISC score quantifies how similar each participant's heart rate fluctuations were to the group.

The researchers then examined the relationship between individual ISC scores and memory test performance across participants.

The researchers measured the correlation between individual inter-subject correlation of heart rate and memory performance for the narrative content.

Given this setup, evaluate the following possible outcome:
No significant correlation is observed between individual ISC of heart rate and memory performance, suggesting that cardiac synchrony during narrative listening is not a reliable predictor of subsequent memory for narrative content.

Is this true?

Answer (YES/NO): NO